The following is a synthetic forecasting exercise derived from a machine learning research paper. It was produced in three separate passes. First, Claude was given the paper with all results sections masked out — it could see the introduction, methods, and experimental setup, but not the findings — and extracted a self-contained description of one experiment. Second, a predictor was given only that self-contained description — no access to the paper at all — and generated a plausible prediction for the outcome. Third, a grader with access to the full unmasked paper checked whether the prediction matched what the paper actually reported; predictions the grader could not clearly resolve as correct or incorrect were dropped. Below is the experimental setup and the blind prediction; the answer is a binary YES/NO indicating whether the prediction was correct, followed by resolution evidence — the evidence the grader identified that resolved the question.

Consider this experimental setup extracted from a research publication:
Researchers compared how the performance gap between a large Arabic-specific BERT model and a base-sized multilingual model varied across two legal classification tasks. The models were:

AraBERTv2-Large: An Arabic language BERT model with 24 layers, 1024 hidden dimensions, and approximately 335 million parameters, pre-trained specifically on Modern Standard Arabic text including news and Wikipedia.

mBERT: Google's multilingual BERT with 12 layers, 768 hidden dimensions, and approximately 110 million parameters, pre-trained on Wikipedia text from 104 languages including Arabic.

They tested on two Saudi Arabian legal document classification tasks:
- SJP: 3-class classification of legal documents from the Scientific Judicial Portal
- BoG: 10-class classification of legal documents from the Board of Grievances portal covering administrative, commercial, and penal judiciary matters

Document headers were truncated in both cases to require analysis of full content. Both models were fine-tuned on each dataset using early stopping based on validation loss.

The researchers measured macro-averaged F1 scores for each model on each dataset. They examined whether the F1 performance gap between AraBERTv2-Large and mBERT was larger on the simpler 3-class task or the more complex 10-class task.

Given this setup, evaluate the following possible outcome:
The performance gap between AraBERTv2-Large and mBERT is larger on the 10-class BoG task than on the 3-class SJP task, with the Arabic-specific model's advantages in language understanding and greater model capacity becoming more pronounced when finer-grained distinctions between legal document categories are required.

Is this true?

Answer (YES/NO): YES